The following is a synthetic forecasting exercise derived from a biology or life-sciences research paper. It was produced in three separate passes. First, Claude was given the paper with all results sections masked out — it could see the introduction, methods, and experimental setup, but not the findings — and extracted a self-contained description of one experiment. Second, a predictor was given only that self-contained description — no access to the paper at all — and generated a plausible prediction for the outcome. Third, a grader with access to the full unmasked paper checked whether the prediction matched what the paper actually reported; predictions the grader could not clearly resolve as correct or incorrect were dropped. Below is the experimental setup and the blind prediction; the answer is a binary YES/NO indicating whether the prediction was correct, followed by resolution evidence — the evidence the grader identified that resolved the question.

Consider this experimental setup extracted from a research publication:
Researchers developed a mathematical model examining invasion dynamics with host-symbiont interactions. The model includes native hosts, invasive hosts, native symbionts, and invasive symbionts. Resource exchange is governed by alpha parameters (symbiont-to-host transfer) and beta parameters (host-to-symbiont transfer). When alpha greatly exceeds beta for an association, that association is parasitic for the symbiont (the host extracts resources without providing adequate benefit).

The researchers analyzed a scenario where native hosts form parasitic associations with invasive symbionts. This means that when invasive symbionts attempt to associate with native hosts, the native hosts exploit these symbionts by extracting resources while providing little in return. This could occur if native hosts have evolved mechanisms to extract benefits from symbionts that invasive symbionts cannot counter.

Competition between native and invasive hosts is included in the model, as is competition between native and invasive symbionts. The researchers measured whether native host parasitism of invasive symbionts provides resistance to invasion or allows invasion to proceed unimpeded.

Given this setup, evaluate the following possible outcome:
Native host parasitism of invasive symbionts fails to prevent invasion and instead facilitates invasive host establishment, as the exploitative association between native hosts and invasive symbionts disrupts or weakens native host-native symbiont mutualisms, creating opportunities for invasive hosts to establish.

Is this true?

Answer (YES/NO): NO